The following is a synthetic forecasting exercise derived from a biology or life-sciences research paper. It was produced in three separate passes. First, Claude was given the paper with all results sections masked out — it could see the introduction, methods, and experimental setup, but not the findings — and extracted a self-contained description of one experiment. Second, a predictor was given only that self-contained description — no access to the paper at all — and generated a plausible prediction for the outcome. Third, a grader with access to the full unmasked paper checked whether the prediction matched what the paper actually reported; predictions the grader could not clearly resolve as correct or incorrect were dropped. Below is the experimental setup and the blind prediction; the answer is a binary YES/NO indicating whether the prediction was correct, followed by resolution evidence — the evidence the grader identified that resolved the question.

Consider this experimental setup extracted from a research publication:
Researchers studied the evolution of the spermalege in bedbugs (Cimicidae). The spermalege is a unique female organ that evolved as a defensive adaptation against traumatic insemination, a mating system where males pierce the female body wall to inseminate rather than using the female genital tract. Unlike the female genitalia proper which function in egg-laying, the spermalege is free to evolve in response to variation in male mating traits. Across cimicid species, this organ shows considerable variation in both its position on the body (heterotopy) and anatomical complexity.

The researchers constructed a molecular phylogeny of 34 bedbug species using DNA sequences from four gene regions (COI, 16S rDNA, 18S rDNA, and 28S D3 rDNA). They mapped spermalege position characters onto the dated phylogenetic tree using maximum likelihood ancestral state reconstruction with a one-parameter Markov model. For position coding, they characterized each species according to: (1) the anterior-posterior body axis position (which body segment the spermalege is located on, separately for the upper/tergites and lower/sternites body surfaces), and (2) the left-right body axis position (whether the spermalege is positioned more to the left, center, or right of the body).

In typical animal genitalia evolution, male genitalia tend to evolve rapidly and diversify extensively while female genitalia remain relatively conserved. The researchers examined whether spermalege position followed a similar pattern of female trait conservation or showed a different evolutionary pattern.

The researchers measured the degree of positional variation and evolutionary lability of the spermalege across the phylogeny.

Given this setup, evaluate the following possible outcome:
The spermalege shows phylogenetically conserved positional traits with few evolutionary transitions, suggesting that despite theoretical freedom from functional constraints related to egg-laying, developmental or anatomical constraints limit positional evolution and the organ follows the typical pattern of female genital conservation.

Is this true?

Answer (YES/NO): NO